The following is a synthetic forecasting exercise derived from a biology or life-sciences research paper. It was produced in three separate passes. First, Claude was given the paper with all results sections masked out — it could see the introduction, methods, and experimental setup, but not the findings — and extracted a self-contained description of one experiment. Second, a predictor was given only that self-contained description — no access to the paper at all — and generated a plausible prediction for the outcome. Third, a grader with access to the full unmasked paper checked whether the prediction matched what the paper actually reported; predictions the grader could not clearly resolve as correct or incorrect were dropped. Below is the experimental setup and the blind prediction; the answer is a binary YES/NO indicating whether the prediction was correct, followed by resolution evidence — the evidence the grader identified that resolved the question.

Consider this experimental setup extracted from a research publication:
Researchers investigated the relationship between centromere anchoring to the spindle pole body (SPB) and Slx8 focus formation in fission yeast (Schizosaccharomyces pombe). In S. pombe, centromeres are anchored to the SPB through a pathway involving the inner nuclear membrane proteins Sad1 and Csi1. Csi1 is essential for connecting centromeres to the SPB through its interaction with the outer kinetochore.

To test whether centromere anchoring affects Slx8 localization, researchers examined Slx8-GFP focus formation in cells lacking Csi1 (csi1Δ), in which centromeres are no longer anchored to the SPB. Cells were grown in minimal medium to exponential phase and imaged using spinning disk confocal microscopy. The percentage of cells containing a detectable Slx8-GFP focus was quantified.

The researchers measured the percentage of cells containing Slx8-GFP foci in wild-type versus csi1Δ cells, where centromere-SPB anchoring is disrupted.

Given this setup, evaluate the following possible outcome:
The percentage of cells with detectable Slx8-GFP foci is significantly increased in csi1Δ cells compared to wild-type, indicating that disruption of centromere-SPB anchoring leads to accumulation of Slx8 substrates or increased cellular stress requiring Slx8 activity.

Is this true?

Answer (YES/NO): NO